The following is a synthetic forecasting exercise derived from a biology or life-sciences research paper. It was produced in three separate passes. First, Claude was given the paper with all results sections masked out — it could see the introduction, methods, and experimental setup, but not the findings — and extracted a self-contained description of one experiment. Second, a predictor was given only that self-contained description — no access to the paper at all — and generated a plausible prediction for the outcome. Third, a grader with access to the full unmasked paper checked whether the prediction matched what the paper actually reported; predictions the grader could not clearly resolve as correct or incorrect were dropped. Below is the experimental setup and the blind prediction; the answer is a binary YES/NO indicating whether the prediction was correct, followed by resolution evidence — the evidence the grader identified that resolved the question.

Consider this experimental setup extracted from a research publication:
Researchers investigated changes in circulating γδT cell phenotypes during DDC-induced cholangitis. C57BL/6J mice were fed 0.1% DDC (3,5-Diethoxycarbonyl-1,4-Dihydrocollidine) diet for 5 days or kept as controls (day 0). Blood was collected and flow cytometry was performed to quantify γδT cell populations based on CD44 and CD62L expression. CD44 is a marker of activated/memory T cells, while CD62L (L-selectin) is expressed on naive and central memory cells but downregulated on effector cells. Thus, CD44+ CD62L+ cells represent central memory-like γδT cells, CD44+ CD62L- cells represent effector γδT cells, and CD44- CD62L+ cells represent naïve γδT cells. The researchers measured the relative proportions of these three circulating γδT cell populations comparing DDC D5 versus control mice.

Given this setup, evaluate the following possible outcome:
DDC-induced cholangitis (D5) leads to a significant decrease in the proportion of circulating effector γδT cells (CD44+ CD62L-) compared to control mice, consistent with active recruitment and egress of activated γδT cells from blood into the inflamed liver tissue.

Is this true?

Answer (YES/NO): NO